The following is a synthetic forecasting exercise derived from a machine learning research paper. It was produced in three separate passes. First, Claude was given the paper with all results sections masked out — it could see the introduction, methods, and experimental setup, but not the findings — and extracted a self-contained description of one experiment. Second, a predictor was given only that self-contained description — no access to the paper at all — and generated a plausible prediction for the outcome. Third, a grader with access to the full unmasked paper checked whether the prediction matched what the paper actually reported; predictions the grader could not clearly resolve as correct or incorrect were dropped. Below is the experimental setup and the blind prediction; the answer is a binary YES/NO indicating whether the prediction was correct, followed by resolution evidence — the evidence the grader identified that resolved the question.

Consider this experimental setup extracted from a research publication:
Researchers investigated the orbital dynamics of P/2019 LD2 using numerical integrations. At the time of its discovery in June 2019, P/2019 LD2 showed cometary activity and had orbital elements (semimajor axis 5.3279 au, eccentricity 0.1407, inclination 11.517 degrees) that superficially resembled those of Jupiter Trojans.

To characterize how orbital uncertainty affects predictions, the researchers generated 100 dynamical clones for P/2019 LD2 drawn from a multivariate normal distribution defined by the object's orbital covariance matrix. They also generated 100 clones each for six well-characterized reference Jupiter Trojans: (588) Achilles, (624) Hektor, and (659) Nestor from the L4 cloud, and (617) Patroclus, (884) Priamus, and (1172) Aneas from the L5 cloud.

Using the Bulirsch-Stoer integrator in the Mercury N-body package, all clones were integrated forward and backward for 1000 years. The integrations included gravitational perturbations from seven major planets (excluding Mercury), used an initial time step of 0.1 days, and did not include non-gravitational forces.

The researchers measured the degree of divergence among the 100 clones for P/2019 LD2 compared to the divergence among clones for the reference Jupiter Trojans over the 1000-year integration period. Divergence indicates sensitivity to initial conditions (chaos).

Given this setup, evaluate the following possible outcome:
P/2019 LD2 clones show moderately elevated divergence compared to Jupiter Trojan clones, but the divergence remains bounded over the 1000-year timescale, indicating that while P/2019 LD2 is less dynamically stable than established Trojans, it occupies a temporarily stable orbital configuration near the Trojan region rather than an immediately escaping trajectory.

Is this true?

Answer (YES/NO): NO